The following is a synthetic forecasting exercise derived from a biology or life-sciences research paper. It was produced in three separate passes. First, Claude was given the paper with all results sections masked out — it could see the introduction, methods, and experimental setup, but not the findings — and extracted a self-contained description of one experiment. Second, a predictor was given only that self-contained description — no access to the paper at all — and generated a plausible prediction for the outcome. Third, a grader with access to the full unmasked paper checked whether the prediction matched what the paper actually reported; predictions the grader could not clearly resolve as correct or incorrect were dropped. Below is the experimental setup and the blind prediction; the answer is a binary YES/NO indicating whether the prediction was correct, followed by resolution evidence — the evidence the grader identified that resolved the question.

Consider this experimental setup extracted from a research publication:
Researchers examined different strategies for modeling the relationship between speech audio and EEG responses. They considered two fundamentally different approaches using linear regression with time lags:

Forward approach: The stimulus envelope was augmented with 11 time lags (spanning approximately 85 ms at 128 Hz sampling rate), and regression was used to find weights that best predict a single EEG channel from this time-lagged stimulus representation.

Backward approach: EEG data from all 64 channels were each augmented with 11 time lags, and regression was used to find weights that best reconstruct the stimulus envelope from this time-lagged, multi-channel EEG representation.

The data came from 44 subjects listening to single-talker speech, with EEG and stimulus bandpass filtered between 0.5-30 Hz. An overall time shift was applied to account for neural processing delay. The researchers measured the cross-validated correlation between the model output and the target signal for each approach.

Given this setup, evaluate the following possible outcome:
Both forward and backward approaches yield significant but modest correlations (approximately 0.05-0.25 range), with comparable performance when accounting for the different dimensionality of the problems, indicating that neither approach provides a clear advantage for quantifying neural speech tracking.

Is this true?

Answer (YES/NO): NO